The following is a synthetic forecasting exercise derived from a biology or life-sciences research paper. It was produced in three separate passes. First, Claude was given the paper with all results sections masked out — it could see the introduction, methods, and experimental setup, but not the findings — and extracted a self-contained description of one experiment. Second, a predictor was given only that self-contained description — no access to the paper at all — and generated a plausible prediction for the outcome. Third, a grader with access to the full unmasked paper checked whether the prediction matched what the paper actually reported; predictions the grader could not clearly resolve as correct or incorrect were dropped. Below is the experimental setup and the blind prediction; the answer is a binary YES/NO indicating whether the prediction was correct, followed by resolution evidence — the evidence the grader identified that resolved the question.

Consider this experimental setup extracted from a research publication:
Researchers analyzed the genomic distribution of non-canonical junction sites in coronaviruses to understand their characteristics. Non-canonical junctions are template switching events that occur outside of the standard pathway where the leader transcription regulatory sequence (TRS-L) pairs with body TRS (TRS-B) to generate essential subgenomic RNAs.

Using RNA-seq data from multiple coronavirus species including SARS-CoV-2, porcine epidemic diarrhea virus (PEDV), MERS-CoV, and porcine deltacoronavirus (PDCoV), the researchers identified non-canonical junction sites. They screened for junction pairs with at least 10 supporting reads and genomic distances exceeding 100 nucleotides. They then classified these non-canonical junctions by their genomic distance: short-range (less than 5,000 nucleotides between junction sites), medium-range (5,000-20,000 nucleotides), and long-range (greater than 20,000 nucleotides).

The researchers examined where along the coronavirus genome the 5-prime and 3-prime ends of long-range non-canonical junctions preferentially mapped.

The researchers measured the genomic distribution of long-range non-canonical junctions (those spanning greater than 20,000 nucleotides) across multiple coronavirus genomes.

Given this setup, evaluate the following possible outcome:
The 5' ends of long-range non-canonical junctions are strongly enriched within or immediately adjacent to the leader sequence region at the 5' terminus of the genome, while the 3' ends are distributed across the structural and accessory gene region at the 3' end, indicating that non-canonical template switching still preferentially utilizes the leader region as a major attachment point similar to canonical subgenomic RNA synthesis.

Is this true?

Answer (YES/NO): NO